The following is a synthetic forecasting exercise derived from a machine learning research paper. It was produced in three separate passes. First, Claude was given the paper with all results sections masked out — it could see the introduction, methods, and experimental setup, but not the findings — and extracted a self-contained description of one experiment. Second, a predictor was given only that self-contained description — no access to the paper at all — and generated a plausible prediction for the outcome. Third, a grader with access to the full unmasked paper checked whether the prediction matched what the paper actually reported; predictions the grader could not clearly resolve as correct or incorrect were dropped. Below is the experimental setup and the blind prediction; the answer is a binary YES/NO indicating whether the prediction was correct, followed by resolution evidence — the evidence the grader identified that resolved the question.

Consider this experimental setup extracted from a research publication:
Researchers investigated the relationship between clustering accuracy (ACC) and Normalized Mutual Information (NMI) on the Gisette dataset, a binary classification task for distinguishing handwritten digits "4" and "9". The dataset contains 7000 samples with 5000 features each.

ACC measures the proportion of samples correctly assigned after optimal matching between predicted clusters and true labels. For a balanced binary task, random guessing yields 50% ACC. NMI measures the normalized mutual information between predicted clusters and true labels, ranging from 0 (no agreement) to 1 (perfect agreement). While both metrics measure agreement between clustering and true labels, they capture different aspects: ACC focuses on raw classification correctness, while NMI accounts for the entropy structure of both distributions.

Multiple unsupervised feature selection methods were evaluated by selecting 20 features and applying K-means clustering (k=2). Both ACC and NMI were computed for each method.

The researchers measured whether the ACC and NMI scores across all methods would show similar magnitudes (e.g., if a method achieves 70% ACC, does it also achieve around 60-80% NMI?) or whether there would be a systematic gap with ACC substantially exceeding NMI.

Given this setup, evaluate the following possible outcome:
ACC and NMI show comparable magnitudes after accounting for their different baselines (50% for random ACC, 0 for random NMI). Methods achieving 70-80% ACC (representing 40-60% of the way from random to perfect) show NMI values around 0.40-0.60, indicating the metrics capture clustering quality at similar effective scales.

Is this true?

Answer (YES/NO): NO